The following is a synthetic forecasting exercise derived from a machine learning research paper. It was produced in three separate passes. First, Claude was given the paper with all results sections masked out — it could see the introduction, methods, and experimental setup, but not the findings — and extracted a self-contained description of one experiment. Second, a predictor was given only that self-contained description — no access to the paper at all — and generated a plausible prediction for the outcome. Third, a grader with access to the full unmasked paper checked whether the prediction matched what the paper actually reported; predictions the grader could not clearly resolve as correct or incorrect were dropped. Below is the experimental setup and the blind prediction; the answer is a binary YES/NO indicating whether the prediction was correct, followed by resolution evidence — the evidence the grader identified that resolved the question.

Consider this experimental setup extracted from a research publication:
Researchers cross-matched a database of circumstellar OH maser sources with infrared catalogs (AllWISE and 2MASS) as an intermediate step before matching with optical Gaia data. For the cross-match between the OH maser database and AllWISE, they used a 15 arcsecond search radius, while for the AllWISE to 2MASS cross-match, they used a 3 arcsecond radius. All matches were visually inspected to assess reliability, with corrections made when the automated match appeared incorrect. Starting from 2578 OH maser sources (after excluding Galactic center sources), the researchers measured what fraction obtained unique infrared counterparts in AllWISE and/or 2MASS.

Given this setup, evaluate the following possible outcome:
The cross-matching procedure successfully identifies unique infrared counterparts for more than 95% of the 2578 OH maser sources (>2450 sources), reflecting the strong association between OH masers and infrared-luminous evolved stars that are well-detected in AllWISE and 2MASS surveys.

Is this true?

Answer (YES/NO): NO